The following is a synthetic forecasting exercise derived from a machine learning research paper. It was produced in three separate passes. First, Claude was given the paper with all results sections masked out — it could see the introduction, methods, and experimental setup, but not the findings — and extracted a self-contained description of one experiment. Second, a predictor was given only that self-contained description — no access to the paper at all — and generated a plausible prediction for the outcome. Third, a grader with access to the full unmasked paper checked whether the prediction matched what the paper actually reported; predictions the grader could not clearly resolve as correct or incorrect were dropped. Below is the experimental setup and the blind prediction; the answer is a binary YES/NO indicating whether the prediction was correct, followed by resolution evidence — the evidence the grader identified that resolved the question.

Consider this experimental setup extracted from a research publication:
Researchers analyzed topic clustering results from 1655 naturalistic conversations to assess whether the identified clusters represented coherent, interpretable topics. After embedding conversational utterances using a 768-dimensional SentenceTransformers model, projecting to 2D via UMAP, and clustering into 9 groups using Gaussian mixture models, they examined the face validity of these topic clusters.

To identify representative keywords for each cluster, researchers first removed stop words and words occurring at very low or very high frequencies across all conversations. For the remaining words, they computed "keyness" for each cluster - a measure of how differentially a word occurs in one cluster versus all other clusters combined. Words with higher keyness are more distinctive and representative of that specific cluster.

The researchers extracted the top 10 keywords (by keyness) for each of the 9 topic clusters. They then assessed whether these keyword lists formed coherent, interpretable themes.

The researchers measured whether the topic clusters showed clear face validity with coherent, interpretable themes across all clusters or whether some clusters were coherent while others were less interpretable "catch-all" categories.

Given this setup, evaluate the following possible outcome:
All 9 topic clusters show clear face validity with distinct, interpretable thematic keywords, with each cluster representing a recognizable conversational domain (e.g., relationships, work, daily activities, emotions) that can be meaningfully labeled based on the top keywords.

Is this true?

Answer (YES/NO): NO